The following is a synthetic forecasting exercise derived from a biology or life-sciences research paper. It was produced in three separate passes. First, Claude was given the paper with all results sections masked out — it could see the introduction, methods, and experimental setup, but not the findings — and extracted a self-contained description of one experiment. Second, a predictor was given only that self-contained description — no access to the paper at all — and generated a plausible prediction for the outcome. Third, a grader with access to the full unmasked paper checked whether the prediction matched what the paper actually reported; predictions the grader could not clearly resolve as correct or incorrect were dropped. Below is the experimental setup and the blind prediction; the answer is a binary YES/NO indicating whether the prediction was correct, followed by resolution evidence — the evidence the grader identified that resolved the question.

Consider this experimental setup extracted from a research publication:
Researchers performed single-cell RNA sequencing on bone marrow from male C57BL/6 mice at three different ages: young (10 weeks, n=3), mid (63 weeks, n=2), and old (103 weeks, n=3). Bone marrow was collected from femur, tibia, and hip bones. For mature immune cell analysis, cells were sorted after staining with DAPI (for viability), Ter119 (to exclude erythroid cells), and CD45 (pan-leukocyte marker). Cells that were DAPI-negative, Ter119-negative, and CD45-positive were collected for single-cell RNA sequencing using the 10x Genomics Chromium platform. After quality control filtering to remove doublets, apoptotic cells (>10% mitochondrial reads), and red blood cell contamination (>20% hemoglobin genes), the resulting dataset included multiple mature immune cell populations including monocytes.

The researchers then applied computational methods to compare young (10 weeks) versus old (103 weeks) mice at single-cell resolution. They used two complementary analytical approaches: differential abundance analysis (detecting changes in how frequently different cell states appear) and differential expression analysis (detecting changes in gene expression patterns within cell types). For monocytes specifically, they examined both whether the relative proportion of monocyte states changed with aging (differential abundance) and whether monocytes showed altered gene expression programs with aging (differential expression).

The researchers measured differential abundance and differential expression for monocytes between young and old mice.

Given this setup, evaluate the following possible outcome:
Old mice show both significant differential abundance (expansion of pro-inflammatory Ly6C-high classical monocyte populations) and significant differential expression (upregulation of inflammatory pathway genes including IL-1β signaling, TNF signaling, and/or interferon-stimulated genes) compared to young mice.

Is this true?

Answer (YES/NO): NO